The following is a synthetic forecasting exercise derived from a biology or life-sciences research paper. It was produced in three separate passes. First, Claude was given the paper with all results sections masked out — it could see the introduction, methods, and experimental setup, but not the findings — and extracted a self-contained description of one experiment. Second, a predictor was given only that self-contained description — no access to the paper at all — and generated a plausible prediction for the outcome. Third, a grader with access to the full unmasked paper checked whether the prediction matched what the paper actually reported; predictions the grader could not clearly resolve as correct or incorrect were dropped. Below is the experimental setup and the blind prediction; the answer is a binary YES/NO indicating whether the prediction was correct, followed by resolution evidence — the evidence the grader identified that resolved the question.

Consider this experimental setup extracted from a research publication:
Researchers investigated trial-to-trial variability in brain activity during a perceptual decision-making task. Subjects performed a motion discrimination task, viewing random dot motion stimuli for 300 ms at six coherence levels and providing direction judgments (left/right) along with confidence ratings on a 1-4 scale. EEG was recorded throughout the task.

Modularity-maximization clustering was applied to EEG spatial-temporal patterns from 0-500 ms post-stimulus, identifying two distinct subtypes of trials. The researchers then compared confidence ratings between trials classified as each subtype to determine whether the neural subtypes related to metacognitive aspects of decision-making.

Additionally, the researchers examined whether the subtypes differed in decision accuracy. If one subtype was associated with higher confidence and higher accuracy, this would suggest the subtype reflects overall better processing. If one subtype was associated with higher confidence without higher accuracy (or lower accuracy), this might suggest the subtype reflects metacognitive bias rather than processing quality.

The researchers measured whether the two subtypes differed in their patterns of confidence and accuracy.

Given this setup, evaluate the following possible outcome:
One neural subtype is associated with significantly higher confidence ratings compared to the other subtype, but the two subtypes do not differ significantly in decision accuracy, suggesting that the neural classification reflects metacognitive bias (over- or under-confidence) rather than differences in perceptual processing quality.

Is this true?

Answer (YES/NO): NO